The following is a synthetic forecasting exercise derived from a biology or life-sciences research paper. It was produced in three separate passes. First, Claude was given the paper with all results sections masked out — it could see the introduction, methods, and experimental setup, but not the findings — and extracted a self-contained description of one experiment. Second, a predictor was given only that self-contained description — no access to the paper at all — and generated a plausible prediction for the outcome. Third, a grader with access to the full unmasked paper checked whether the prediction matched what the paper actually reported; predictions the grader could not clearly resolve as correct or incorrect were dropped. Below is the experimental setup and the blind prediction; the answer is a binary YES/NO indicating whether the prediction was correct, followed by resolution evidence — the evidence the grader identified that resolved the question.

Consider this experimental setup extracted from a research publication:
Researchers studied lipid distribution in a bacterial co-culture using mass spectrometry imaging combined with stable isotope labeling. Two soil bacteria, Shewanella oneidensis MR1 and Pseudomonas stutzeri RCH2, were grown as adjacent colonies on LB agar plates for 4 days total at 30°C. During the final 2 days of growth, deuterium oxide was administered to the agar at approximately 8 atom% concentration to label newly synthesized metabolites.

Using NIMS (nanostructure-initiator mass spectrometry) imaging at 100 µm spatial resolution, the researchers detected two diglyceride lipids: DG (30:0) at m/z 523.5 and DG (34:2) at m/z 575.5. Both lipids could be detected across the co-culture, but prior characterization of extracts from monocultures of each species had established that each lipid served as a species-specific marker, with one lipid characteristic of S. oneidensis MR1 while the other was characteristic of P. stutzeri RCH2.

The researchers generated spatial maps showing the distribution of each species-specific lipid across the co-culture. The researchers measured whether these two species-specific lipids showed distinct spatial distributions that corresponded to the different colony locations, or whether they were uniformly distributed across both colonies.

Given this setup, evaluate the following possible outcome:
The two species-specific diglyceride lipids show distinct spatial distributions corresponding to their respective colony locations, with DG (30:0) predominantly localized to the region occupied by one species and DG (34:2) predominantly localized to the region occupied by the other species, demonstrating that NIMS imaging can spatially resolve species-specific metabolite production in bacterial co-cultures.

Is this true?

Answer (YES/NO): YES